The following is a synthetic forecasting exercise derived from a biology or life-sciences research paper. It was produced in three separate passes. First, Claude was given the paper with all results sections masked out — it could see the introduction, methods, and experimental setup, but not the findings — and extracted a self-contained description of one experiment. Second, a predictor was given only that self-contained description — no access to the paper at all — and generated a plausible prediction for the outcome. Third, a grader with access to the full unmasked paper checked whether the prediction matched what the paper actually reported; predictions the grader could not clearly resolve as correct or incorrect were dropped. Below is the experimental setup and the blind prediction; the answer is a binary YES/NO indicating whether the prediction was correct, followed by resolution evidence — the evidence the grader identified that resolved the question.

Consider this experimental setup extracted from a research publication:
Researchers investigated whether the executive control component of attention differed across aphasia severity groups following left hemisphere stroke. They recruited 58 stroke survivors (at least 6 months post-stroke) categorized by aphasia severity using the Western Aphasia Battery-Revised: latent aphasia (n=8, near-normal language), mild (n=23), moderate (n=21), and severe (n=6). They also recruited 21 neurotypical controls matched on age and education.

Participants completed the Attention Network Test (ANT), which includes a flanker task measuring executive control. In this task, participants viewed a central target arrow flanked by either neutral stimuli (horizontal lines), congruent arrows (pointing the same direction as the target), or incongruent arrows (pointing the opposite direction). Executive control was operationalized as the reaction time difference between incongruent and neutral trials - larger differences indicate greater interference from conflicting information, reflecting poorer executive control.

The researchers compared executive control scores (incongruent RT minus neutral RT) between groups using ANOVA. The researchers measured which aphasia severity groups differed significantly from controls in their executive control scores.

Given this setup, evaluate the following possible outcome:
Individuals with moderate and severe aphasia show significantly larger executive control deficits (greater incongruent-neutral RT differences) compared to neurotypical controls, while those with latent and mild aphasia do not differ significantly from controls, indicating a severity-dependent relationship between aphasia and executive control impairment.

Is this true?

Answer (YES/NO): NO